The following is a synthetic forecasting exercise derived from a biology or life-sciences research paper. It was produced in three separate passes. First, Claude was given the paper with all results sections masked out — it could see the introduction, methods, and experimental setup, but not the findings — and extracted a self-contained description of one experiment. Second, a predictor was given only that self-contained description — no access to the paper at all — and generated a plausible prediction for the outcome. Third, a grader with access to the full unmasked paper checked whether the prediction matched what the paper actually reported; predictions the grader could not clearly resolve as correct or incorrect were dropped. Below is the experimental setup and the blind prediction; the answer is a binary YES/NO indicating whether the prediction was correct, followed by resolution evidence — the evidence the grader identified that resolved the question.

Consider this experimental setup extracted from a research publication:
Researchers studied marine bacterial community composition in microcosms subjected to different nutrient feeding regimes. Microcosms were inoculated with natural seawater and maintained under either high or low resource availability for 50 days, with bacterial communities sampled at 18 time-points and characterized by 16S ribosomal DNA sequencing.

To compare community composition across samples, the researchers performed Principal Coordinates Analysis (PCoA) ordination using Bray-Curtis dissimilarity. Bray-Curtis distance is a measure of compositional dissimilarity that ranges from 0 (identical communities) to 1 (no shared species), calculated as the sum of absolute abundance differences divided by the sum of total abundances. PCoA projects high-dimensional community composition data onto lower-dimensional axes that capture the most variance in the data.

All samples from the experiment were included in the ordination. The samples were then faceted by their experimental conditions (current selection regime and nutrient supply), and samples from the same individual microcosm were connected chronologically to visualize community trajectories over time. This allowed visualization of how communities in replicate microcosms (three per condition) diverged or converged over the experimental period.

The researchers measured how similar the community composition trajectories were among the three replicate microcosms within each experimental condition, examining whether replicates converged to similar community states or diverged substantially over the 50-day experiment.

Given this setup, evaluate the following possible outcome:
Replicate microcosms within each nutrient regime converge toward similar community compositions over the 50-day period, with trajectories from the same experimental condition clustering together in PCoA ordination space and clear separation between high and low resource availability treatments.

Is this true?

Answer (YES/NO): NO